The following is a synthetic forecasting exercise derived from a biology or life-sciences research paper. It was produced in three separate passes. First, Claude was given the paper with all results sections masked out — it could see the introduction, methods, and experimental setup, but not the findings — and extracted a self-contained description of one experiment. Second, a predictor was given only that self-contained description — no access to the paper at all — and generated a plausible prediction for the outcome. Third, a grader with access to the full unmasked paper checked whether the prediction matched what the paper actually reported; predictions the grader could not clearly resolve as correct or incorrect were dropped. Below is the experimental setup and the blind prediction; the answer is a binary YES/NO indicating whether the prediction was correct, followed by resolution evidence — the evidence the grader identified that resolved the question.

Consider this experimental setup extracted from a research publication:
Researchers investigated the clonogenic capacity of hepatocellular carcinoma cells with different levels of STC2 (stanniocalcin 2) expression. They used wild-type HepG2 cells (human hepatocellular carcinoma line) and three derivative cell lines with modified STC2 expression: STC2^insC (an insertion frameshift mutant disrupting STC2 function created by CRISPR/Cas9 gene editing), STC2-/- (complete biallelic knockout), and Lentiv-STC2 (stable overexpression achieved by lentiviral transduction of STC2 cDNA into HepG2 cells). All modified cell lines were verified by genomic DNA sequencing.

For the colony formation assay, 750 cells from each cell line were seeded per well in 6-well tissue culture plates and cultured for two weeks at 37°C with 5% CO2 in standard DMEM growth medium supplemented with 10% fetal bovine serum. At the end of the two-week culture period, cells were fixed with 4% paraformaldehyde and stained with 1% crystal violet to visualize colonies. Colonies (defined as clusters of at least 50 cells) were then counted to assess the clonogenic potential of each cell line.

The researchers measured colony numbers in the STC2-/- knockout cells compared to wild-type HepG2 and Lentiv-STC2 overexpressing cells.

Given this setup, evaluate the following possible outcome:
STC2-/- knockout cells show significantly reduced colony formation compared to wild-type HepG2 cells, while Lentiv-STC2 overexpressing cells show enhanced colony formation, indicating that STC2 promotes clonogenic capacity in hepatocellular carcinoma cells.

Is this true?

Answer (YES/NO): YES